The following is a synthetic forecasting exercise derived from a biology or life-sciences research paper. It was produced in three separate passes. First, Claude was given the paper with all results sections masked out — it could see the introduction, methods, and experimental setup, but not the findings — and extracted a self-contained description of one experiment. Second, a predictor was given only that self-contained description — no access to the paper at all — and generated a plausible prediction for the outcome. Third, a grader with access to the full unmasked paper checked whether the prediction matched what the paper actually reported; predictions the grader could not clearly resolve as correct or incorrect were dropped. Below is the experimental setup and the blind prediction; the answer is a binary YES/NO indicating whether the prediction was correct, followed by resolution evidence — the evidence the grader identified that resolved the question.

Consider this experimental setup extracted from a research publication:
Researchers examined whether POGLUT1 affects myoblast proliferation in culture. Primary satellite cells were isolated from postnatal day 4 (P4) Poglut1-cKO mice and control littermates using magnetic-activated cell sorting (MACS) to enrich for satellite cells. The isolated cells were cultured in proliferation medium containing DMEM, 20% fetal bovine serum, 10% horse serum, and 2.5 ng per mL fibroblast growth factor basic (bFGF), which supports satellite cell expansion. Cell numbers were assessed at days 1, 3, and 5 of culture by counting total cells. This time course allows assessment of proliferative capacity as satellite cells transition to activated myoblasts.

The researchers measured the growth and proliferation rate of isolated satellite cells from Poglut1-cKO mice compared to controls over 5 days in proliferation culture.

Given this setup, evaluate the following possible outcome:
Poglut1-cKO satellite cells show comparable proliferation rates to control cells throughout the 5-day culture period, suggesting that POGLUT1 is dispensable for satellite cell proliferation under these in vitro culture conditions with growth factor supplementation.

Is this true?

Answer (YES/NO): NO